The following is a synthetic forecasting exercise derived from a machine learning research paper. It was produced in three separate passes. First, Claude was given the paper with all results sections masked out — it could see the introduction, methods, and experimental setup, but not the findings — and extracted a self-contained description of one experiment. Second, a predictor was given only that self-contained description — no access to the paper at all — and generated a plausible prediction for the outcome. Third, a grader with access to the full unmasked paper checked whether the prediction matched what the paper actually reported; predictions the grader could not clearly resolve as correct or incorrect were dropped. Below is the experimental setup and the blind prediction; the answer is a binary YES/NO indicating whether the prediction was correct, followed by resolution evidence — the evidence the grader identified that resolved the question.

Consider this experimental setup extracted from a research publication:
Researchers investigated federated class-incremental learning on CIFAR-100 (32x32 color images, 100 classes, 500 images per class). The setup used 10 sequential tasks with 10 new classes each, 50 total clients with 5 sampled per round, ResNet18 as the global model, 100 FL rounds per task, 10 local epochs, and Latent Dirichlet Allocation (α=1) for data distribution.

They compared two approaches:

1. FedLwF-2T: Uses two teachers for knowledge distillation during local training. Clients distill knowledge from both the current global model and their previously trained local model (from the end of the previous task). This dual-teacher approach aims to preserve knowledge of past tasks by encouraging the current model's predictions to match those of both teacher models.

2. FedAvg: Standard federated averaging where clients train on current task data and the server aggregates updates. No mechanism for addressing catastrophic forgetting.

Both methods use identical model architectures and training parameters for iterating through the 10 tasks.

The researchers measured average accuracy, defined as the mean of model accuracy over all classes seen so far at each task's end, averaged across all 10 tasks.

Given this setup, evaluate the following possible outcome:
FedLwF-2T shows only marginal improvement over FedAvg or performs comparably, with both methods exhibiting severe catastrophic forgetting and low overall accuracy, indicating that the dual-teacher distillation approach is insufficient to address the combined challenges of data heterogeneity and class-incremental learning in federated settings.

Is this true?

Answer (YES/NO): YES